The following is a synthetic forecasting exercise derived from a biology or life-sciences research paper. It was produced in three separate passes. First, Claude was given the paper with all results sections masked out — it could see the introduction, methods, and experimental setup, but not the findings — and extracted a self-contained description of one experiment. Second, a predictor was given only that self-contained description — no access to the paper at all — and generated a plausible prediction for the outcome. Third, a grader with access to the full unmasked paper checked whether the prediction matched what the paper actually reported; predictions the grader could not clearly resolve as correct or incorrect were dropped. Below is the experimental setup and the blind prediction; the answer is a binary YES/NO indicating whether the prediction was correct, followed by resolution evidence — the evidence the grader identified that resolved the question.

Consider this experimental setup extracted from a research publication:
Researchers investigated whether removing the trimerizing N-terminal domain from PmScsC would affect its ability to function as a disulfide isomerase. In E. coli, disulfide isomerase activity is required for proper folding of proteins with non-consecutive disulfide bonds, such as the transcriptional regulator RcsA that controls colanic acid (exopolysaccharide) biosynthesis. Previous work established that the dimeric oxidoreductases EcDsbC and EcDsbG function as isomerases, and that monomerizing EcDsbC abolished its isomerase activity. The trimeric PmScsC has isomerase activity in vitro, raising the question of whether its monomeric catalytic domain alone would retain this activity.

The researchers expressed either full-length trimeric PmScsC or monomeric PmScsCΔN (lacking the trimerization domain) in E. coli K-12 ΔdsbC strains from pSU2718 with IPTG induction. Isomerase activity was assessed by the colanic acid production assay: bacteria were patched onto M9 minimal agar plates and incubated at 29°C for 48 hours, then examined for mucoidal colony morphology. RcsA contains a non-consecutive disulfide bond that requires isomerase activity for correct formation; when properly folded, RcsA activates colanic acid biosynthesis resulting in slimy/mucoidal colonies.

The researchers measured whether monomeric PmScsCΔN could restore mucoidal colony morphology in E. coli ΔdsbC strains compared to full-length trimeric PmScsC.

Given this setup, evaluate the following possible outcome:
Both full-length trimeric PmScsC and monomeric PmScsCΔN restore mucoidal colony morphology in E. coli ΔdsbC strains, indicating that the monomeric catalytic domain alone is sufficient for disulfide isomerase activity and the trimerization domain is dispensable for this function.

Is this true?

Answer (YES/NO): NO